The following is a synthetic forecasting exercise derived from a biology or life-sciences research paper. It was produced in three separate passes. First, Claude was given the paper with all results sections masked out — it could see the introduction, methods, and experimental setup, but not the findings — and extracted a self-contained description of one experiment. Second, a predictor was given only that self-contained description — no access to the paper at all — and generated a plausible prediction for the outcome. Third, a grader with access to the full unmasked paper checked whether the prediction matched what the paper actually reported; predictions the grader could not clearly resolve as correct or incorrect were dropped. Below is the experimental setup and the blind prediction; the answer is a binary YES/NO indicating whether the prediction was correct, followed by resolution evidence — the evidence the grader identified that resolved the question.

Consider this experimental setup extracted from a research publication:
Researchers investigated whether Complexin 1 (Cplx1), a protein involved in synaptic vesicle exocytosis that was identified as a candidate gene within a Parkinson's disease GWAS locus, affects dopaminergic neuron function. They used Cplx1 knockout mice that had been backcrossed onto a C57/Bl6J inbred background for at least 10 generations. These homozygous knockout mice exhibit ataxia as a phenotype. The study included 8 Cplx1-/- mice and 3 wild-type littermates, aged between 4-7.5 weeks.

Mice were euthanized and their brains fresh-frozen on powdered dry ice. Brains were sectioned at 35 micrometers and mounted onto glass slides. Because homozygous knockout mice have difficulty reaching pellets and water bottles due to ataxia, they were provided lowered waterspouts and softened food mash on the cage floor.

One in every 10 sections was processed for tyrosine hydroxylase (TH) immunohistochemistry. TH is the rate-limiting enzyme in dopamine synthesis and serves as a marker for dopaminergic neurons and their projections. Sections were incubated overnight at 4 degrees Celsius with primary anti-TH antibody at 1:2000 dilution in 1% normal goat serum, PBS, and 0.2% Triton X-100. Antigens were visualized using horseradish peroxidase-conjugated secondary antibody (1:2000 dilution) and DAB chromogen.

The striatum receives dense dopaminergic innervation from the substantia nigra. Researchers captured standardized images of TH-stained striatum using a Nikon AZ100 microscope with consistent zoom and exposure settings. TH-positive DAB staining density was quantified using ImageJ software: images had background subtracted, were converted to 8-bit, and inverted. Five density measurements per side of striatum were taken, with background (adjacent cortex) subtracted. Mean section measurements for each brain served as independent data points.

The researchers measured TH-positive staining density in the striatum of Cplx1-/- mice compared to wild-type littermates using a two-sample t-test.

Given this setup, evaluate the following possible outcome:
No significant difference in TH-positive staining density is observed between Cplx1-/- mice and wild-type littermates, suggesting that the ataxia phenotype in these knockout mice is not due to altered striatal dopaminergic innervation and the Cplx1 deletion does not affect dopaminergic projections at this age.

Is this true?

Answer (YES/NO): NO